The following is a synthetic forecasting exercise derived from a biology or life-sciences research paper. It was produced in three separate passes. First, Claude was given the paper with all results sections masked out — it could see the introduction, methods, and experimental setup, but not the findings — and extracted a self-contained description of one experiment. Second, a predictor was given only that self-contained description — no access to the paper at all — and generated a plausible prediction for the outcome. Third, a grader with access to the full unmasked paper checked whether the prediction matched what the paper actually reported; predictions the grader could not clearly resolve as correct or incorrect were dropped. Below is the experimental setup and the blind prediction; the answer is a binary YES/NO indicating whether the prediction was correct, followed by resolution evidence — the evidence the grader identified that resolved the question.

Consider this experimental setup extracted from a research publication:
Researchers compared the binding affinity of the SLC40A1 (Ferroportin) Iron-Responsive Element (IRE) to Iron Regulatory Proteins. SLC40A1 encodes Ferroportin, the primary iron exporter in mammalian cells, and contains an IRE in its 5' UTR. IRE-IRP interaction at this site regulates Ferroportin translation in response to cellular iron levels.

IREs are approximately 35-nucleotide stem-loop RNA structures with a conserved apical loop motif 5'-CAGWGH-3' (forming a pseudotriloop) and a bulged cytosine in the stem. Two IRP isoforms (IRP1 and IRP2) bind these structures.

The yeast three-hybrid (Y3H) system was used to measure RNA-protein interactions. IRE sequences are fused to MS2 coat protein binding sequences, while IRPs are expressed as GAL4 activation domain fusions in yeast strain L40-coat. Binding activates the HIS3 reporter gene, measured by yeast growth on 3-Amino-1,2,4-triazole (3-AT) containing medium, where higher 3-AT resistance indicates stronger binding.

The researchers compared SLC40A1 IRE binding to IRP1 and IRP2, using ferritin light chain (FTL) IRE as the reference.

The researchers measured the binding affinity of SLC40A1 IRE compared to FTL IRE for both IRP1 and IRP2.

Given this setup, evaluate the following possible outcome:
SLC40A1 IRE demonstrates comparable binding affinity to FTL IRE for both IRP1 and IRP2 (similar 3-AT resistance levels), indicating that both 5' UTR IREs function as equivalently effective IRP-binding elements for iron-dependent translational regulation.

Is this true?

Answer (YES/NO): YES